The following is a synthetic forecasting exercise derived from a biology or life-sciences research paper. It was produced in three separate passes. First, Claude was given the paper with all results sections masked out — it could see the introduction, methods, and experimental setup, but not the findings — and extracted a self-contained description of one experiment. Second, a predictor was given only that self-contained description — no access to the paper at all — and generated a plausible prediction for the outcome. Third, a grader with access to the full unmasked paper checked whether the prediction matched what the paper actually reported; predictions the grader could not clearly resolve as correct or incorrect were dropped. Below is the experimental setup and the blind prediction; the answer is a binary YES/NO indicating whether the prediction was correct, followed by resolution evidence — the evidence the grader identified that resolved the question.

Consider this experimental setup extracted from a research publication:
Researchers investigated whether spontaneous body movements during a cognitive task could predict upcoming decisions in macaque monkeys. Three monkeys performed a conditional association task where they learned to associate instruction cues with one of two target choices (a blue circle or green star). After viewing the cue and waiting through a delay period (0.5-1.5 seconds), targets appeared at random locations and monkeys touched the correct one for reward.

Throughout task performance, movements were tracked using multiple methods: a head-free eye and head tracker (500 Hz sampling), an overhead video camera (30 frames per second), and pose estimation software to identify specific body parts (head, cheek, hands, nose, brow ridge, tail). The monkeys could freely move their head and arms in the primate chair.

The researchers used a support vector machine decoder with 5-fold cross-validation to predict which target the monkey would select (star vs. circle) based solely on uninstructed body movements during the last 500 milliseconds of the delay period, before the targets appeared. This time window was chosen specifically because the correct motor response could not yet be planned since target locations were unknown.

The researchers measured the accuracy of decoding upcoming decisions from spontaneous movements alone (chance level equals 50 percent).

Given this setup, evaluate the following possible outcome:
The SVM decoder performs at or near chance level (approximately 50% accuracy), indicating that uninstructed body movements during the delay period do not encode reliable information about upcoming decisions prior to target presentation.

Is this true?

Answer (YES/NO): NO